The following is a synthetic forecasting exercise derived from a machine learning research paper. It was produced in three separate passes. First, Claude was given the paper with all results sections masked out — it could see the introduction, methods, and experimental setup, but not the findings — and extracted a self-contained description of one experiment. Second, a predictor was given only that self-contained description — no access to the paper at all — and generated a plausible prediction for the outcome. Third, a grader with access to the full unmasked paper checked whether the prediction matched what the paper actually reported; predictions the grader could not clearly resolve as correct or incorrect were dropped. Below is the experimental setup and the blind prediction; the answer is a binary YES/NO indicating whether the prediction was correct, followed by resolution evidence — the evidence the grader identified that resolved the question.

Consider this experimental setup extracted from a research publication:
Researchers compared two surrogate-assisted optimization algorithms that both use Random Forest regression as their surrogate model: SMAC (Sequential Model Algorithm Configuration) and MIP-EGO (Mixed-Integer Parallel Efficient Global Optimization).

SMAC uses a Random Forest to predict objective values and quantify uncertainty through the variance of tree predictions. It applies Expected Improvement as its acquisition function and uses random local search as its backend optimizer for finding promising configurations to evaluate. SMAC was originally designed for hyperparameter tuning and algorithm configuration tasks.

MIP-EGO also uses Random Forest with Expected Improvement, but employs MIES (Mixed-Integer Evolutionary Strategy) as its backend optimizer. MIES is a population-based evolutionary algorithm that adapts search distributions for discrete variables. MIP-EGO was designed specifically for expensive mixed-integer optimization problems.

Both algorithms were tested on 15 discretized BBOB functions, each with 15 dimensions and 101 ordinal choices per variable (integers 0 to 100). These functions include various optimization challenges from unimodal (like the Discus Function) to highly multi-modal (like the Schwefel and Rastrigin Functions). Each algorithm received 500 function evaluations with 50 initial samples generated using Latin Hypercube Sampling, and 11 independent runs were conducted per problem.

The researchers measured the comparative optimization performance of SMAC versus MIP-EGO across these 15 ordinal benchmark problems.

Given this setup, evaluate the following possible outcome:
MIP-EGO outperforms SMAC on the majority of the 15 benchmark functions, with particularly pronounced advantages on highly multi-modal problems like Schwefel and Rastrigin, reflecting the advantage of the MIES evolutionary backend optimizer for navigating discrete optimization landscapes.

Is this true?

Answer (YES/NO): NO